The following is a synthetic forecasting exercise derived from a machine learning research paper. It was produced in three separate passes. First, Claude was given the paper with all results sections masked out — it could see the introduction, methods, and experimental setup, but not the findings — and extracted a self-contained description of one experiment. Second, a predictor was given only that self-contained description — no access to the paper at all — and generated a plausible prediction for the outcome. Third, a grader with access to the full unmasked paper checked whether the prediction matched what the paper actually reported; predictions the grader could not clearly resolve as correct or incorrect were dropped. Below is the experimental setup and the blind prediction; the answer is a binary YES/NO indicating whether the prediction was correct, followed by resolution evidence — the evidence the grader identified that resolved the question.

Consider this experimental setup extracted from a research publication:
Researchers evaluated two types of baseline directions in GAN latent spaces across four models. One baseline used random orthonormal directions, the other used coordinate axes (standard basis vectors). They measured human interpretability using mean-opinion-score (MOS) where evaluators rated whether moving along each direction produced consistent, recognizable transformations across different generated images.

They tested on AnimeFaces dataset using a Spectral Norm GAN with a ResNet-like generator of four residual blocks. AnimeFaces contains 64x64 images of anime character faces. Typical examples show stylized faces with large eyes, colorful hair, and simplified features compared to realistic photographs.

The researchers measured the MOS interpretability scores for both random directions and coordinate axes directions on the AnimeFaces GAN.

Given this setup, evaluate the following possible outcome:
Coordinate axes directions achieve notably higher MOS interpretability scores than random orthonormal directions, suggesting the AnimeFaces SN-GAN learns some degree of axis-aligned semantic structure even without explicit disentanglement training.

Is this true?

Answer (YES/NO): NO